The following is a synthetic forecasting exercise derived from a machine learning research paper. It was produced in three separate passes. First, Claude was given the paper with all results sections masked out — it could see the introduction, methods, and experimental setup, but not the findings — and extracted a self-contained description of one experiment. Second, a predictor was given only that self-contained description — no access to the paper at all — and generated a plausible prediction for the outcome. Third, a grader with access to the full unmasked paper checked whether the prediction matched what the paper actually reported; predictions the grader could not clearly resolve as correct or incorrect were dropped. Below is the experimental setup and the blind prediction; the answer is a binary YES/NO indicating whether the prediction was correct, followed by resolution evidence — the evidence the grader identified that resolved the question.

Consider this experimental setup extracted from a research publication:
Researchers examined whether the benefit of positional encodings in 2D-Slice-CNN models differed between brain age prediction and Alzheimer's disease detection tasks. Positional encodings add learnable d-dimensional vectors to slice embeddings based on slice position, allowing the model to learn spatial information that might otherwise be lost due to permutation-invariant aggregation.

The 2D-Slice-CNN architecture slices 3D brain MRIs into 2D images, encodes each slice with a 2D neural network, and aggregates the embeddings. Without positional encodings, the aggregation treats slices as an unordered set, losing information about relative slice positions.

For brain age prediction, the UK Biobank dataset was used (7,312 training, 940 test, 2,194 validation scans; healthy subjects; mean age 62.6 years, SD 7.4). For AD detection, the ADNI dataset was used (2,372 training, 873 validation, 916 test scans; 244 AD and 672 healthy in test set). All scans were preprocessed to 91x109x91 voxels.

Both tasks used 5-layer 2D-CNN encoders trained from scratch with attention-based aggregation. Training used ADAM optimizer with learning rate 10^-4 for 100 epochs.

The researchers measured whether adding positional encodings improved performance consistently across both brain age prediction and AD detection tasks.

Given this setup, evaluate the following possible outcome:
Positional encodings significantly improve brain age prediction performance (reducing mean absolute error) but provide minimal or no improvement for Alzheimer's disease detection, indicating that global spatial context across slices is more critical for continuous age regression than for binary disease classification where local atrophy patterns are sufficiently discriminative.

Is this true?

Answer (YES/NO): NO